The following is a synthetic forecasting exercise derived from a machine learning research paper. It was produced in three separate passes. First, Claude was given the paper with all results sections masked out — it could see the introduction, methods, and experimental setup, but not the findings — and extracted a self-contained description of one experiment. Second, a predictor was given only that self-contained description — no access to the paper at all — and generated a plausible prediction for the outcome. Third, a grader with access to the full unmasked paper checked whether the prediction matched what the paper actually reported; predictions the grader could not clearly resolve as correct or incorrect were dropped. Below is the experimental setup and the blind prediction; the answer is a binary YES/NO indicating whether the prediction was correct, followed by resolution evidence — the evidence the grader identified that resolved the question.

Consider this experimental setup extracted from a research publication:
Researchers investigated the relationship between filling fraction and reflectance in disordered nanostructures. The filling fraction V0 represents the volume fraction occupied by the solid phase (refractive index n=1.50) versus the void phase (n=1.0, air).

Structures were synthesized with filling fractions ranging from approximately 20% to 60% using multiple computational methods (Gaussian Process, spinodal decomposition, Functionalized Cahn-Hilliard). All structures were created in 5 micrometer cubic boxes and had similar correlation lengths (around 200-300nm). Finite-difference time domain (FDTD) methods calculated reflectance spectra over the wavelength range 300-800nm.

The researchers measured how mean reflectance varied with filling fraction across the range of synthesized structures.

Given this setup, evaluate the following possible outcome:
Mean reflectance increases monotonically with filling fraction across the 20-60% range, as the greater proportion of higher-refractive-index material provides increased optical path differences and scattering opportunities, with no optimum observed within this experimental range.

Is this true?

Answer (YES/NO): NO